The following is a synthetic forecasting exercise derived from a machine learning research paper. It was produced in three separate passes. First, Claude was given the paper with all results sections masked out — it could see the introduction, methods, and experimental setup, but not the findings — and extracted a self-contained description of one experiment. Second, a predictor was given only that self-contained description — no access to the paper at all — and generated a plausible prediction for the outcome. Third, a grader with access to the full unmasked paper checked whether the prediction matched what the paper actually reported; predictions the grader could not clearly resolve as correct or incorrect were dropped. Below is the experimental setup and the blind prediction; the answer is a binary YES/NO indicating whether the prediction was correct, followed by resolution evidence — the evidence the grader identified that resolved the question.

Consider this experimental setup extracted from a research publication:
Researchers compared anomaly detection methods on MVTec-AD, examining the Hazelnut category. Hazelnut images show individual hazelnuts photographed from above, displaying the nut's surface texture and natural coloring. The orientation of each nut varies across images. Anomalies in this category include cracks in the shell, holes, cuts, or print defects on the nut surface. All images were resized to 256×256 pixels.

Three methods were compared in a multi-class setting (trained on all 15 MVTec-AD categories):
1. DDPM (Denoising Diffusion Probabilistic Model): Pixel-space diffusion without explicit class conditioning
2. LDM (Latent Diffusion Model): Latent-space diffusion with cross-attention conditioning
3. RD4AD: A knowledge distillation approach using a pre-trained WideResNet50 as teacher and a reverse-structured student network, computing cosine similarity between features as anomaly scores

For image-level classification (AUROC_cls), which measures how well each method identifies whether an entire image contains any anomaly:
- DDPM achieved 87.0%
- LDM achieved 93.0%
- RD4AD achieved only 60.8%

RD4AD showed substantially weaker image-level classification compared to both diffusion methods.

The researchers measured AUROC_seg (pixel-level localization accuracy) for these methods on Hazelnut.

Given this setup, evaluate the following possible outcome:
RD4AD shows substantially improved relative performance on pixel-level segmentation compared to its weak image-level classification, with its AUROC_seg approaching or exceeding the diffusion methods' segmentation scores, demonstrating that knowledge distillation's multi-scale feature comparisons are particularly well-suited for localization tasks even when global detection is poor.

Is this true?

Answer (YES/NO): YES